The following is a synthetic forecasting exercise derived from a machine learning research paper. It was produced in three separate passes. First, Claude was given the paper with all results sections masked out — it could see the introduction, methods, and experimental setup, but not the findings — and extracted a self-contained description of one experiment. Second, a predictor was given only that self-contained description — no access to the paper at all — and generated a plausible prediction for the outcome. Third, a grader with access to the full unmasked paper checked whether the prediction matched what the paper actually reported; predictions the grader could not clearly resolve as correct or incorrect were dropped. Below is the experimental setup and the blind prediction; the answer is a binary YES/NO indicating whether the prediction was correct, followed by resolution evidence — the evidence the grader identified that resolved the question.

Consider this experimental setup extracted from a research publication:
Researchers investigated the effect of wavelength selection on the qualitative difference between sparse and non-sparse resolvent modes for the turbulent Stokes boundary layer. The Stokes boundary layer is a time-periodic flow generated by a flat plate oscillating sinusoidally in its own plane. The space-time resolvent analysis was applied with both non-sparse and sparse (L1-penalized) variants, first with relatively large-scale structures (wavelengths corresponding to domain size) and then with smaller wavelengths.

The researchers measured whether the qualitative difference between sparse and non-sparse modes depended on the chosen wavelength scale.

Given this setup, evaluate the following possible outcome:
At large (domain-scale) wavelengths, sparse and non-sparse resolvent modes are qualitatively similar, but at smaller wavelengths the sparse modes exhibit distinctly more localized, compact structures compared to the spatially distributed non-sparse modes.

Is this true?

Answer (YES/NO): NO